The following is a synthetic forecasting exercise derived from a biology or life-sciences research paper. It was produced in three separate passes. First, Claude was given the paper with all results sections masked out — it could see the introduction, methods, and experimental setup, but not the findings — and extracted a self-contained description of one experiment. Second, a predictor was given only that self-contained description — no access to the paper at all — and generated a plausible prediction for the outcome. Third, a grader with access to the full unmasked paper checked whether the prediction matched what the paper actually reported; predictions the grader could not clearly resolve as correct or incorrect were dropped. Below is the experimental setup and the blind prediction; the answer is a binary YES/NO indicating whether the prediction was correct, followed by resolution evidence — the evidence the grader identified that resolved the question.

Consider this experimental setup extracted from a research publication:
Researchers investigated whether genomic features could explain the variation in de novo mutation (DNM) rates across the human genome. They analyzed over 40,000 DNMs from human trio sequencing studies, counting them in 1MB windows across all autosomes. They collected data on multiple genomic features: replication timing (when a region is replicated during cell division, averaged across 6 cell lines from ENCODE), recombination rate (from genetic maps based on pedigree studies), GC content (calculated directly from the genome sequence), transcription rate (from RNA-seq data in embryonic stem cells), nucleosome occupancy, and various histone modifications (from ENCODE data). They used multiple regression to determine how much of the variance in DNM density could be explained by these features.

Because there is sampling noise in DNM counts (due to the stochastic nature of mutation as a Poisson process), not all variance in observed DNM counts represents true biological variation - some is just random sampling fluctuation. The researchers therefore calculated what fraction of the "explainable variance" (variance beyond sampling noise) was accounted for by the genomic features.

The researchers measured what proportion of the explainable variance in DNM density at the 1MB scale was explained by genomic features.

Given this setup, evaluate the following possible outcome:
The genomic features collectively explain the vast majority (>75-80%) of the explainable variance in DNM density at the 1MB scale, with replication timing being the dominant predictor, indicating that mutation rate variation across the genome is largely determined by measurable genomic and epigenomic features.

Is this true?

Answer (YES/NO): NO